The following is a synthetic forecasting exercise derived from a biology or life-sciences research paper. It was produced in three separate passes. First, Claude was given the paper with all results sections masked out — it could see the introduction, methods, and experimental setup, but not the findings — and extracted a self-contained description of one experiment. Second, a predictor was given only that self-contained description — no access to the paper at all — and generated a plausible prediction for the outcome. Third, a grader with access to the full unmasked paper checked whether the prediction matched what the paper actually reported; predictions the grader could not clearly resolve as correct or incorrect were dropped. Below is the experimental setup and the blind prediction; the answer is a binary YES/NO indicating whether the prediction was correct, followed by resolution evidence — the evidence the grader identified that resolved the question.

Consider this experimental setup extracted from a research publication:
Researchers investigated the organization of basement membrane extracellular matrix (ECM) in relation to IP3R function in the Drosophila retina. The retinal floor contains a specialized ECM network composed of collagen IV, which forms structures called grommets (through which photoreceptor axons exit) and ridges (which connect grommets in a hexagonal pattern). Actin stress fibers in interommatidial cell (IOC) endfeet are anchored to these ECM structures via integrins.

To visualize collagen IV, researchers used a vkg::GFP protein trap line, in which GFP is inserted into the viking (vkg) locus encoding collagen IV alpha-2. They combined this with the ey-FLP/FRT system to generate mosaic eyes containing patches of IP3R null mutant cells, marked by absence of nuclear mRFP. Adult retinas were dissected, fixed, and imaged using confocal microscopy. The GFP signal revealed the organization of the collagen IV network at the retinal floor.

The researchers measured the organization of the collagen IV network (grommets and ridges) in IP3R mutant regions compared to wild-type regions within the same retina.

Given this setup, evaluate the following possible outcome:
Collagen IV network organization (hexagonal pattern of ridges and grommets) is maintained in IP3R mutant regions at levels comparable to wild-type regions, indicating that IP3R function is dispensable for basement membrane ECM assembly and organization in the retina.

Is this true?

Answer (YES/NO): NO